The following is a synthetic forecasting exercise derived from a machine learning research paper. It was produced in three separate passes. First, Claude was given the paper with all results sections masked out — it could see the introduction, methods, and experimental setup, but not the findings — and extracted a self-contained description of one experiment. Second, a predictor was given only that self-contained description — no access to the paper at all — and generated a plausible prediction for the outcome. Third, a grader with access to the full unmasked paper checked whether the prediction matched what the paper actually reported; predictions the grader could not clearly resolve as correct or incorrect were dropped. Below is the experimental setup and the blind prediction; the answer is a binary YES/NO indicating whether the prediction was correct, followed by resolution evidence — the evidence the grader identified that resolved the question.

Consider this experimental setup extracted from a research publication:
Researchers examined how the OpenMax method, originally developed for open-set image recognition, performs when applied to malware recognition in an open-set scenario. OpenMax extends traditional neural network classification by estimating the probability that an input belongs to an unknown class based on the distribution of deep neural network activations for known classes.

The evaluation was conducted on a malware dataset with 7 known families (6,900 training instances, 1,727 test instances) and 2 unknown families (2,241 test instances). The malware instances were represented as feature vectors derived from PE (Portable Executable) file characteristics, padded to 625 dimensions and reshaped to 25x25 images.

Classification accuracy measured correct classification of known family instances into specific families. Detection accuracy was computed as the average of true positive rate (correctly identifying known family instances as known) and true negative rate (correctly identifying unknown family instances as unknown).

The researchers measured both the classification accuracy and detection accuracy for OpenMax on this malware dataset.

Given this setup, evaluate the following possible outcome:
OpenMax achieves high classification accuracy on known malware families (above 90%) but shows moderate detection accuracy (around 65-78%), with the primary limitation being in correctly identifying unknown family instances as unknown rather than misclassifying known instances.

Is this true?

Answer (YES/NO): NO